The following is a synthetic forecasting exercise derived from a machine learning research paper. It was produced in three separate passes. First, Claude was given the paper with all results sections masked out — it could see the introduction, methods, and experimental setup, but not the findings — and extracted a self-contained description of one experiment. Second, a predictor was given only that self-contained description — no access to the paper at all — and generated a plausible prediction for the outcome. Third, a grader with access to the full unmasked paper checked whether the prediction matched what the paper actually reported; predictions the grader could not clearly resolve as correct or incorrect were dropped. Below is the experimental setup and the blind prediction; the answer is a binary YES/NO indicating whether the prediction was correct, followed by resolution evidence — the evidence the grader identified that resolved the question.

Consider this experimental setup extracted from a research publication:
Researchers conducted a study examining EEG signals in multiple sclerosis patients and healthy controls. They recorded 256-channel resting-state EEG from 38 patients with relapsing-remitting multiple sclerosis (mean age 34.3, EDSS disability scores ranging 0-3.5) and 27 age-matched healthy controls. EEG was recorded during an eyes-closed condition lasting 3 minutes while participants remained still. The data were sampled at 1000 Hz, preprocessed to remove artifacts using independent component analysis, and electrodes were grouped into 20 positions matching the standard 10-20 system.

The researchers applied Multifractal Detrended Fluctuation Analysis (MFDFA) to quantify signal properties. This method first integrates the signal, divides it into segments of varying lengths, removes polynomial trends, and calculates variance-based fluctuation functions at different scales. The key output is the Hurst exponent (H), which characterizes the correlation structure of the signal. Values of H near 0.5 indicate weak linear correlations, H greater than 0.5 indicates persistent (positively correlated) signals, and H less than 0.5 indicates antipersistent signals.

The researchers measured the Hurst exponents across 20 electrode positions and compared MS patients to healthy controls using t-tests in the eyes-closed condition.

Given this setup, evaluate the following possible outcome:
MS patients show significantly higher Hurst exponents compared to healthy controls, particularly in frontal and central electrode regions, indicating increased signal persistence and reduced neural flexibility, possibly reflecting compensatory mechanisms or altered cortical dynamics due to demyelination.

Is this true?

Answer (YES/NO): NO